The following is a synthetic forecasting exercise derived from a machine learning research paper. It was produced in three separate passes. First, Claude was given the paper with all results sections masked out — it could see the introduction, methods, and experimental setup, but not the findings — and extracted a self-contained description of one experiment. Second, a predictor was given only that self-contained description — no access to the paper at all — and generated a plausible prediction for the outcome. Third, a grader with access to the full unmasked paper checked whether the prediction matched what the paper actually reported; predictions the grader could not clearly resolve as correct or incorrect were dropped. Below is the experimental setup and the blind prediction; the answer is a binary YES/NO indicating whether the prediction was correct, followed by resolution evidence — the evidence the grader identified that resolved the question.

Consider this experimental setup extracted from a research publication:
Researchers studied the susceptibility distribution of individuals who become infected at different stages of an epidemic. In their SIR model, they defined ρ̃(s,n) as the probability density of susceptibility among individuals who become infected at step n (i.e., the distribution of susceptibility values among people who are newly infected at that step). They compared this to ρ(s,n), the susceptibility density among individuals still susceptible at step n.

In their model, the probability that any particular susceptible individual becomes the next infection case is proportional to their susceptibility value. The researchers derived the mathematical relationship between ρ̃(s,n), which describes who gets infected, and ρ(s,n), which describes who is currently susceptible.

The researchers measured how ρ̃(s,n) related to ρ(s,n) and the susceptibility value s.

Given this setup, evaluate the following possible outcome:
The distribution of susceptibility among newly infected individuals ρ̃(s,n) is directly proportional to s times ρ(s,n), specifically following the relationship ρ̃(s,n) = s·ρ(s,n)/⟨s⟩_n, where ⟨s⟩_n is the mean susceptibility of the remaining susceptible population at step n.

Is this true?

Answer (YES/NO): YES